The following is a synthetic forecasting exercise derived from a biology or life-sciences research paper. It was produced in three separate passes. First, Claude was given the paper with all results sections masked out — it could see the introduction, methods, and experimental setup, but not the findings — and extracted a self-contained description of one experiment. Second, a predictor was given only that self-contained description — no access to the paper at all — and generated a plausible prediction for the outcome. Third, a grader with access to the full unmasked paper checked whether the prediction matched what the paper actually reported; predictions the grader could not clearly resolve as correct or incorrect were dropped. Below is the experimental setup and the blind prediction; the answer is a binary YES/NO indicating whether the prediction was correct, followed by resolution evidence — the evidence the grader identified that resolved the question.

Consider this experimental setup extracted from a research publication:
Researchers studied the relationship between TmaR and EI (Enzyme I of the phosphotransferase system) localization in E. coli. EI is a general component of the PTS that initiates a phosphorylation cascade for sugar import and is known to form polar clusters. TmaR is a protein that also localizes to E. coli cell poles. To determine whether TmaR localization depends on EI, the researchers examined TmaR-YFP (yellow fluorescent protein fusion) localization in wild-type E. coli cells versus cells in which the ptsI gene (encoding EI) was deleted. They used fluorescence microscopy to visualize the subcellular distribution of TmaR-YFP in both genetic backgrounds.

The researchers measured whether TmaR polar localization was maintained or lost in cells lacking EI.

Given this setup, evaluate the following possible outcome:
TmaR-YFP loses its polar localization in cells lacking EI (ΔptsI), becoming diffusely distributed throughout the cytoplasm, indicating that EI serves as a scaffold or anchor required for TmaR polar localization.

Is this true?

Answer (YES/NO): NO